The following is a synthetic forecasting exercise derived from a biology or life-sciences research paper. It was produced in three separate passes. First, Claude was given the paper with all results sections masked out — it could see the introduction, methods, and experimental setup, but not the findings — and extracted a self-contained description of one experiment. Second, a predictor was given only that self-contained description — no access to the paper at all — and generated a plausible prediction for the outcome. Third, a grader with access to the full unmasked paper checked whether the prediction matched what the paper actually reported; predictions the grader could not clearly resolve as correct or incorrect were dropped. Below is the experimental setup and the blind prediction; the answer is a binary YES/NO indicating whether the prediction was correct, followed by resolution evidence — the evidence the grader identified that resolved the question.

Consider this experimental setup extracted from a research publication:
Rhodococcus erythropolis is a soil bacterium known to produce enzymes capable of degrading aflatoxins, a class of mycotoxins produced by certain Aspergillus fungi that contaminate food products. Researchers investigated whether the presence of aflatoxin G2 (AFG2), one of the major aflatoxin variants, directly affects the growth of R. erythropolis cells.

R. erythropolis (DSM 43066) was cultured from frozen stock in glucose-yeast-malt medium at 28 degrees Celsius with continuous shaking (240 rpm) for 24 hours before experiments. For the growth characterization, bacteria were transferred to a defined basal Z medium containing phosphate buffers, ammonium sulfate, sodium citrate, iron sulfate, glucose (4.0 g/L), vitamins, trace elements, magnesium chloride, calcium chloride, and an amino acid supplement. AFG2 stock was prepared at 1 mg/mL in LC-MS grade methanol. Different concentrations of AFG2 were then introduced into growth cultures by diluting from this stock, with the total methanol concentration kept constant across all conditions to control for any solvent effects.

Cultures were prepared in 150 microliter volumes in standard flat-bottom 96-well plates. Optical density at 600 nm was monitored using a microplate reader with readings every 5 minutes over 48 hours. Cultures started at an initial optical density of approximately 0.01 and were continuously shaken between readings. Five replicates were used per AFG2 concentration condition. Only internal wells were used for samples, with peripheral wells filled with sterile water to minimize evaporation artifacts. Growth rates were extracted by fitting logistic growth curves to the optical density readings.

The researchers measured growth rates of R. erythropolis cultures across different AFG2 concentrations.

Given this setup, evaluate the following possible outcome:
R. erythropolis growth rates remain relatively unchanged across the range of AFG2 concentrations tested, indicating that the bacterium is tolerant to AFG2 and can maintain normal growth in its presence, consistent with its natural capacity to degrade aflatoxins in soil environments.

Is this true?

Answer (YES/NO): YES